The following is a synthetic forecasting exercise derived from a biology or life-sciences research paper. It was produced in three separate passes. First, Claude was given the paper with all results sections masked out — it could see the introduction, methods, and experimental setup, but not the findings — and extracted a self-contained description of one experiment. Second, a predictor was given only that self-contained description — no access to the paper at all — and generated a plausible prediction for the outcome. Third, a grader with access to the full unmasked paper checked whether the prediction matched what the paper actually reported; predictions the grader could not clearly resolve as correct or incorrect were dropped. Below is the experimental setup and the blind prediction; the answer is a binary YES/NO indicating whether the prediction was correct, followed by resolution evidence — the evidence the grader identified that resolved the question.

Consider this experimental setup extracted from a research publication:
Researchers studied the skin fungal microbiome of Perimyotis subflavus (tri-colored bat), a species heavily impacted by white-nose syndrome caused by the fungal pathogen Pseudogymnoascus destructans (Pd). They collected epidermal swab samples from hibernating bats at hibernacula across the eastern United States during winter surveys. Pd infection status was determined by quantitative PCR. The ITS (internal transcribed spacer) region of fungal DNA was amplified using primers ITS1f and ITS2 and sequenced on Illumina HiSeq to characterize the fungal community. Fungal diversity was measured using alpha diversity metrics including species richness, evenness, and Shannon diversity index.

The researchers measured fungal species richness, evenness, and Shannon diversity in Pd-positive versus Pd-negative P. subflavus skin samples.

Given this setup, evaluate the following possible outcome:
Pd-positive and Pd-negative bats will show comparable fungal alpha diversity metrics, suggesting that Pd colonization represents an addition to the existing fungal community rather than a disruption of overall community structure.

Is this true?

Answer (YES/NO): NO